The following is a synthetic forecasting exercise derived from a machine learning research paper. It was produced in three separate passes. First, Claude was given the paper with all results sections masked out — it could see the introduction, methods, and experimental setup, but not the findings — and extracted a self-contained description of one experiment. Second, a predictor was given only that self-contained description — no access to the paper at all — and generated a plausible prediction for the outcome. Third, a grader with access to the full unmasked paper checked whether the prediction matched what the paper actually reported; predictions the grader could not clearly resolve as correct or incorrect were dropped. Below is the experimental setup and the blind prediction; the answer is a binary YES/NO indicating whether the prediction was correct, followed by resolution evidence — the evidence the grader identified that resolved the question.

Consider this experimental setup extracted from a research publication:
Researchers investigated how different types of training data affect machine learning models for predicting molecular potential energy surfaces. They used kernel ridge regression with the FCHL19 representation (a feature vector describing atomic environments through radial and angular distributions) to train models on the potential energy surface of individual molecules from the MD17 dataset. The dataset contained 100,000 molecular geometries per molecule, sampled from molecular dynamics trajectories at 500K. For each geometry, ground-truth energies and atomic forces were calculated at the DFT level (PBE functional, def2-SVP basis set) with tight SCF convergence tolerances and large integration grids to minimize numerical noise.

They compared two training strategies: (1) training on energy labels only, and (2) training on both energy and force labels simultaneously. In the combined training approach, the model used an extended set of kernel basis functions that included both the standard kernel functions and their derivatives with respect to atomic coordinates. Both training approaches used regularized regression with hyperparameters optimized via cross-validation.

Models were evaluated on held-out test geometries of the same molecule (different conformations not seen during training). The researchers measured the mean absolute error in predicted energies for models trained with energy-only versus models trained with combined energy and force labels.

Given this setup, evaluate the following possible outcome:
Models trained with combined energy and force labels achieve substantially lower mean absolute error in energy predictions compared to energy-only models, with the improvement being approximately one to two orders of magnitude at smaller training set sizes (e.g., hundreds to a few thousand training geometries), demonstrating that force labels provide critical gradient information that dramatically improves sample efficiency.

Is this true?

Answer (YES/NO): NO